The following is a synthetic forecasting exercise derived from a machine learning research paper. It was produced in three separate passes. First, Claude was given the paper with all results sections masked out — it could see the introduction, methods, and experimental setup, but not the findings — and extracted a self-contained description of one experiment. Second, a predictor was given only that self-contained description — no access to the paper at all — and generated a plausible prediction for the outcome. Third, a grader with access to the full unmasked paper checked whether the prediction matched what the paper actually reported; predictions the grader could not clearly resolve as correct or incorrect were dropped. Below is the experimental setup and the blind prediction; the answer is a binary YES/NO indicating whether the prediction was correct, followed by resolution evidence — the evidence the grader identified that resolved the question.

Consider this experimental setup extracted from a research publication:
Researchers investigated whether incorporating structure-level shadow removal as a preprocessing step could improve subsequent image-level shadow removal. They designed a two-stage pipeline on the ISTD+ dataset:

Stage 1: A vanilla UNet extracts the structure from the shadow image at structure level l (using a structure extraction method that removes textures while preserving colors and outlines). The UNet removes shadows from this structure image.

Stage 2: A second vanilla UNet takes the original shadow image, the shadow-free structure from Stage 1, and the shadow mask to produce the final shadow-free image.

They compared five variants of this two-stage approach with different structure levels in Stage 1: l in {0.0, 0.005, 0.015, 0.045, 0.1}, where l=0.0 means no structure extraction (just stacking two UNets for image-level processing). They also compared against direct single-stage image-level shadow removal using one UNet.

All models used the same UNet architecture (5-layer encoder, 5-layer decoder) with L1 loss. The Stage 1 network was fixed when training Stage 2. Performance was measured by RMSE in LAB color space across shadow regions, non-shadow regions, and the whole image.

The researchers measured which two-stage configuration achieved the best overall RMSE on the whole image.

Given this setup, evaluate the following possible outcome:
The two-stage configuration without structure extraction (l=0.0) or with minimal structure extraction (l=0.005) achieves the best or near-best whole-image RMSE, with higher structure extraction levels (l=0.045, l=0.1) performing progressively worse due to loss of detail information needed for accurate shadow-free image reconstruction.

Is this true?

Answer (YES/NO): NO